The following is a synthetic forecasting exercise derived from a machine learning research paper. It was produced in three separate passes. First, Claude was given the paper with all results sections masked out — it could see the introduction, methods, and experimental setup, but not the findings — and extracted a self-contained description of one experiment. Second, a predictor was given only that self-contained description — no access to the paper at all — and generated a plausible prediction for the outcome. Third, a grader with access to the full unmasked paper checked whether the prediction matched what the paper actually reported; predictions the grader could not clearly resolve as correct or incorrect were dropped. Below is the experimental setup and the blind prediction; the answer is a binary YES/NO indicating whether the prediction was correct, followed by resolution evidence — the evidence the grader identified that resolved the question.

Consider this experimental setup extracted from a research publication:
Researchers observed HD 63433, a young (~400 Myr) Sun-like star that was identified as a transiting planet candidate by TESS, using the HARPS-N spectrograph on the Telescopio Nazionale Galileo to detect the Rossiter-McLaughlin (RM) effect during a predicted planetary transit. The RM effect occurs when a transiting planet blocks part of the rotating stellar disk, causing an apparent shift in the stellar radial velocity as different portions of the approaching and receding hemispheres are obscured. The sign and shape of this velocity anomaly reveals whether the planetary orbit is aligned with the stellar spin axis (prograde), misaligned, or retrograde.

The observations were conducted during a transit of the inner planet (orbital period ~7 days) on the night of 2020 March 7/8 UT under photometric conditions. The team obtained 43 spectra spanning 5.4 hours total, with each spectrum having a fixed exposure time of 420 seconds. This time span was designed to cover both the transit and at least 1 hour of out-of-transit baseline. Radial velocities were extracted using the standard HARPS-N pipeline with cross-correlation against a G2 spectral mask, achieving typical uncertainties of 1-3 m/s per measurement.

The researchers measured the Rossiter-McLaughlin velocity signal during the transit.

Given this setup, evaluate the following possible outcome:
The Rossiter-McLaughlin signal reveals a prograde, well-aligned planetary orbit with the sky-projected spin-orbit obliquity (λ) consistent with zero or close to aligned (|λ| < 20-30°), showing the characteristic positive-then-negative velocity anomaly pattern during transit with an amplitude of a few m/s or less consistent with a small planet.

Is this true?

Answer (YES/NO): NO